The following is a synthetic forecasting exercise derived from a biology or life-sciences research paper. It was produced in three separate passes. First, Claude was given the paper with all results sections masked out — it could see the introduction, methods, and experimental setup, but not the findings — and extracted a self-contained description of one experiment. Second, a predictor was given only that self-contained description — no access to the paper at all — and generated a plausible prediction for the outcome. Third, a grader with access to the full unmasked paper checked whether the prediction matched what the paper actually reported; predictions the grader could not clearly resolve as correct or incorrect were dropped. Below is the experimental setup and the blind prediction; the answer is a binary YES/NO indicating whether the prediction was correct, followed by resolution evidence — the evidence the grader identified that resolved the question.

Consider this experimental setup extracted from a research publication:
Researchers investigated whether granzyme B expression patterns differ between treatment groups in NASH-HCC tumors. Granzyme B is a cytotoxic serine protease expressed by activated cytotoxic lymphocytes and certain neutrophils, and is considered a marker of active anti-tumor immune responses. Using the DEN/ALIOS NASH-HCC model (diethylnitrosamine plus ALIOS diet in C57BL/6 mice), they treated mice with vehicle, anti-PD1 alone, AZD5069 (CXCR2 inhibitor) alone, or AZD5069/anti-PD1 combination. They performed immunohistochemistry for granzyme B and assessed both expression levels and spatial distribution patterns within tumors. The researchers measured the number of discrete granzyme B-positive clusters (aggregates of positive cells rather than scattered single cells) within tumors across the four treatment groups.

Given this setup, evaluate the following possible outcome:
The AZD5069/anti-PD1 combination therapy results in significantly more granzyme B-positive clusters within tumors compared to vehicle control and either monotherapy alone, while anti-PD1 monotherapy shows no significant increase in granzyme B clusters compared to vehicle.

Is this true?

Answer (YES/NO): YES